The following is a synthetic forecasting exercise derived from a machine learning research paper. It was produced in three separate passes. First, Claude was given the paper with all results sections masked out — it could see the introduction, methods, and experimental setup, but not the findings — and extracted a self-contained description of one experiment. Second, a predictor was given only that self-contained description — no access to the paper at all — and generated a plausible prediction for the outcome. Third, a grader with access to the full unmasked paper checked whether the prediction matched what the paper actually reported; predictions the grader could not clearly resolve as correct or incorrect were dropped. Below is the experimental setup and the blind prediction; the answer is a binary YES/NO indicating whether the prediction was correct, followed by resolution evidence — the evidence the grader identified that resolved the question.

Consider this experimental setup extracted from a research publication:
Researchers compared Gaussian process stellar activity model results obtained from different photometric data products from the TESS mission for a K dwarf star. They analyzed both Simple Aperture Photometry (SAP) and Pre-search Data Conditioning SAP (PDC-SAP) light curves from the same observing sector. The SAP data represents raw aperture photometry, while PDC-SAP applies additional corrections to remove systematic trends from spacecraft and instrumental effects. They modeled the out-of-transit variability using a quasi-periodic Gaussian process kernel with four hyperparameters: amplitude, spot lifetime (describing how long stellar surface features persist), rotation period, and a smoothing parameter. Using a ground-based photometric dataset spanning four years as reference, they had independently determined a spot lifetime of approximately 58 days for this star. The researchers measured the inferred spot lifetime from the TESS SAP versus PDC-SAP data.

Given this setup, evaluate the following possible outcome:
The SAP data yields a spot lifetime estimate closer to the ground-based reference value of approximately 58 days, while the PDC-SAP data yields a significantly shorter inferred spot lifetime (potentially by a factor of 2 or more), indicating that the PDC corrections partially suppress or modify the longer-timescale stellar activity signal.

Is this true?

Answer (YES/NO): NO